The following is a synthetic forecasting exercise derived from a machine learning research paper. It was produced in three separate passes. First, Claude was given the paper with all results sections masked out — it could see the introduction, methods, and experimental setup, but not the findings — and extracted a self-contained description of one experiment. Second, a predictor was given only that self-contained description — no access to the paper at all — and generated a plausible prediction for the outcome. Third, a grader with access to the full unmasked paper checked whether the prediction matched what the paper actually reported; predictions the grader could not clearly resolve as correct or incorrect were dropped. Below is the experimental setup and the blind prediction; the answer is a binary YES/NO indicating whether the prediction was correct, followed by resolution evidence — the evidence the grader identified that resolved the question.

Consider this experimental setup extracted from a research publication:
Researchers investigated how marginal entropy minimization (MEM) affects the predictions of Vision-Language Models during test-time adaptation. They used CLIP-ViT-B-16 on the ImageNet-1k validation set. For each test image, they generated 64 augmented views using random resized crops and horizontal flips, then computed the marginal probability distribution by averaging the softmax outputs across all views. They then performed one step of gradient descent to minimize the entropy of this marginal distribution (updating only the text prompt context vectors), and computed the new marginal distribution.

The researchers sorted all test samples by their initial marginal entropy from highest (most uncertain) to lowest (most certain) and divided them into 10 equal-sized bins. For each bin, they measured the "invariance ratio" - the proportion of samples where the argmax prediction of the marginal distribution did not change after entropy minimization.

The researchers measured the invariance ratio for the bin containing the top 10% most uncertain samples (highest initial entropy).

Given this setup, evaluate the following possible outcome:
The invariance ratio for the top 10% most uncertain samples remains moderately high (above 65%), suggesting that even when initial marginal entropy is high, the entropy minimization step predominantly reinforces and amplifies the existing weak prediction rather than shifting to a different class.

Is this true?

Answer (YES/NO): YES